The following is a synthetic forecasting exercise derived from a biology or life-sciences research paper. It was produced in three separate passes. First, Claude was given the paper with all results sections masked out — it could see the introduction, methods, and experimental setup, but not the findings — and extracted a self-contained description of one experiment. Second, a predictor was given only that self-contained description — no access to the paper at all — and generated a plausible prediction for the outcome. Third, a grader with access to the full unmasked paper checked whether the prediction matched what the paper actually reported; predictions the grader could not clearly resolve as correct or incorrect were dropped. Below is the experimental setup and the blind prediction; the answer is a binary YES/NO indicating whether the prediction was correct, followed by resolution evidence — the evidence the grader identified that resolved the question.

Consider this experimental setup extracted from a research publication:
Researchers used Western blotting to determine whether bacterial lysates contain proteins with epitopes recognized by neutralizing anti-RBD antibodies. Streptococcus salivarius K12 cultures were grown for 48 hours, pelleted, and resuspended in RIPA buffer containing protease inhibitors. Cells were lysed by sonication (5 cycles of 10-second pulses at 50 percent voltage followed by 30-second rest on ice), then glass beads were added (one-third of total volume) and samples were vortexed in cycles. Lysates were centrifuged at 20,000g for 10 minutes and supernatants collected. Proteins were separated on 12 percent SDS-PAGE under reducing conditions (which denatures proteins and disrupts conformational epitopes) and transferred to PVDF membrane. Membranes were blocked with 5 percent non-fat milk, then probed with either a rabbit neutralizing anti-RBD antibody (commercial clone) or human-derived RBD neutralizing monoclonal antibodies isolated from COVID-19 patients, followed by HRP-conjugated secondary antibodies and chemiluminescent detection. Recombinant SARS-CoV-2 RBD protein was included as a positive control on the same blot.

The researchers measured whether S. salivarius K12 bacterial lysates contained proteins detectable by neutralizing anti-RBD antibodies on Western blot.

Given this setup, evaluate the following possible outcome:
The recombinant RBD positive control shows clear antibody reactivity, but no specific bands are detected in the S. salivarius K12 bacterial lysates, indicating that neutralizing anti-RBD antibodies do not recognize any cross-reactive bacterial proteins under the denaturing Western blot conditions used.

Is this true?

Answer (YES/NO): NO